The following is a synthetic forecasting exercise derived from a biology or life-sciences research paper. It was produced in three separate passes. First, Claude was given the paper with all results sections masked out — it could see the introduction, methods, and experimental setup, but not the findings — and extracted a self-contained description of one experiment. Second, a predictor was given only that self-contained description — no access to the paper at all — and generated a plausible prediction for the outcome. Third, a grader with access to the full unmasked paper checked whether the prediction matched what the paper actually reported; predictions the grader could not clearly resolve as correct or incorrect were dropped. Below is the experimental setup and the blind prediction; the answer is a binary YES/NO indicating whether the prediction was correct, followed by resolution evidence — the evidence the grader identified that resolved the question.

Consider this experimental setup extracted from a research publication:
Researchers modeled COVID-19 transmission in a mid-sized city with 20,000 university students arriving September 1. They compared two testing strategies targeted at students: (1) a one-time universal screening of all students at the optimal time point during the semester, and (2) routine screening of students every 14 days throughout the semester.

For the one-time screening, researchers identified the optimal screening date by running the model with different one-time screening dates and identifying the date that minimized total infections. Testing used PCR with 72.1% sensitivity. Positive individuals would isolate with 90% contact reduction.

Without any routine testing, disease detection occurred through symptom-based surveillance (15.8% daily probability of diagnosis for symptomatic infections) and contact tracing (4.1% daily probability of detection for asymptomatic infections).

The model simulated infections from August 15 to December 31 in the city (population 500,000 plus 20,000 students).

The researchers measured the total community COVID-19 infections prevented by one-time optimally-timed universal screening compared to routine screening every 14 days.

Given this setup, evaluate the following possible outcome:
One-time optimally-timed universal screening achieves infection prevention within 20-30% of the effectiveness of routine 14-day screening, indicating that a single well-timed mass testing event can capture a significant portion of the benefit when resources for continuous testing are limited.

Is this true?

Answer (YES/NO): YES